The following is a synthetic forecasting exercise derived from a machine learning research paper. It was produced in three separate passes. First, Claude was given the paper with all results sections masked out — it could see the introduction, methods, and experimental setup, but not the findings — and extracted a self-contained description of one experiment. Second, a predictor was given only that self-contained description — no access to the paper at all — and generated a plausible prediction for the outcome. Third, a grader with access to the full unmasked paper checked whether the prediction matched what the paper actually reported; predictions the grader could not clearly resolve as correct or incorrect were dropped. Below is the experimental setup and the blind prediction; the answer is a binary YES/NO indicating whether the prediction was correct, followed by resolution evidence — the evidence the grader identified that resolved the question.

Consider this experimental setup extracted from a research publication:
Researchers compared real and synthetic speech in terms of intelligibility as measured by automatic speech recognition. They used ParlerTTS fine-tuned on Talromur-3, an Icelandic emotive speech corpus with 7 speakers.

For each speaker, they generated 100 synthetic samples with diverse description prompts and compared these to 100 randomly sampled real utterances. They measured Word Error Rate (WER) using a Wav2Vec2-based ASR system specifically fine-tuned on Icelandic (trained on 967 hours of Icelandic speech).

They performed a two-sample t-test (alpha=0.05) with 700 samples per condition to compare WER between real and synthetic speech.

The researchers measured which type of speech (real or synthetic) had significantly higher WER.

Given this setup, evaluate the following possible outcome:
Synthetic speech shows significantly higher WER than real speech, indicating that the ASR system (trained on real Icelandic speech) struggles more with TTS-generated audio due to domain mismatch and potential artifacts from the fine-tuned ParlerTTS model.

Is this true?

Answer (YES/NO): YES